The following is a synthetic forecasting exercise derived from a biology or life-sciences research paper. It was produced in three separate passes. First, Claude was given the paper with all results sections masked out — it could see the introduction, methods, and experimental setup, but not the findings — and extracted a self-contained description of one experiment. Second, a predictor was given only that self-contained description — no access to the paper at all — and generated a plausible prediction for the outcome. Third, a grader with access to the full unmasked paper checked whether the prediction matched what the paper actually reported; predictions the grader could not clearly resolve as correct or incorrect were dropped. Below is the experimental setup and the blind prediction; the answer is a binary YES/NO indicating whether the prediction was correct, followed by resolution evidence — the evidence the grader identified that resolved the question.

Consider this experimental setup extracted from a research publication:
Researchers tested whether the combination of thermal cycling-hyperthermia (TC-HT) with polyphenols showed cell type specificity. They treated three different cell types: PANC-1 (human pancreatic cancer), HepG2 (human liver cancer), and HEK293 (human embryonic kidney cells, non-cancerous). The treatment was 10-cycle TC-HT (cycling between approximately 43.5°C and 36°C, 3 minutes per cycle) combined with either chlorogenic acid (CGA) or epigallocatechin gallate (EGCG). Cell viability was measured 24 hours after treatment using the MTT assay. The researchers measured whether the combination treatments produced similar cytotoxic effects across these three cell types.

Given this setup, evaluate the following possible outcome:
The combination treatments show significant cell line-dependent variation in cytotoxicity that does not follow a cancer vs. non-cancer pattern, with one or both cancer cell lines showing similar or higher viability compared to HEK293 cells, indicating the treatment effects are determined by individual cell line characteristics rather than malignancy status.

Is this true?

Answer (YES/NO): YES